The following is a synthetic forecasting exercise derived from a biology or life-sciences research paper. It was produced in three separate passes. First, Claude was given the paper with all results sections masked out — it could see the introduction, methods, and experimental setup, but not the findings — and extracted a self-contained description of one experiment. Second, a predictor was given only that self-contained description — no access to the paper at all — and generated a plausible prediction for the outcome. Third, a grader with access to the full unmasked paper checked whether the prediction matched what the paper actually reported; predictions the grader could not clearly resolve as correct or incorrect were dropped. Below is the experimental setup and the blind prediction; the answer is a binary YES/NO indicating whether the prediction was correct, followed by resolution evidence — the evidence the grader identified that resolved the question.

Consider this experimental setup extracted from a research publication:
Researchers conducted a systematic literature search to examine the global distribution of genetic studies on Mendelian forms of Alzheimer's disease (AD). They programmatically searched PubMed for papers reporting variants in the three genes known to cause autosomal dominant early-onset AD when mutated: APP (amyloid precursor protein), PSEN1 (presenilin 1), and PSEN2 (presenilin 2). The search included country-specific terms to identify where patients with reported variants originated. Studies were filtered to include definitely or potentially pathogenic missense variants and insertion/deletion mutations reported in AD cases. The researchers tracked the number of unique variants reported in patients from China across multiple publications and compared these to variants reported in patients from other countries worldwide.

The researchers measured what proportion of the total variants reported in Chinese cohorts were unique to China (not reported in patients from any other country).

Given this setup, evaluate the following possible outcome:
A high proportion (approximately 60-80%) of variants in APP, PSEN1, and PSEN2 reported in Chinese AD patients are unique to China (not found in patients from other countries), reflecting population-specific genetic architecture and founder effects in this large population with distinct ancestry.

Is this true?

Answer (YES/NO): NO